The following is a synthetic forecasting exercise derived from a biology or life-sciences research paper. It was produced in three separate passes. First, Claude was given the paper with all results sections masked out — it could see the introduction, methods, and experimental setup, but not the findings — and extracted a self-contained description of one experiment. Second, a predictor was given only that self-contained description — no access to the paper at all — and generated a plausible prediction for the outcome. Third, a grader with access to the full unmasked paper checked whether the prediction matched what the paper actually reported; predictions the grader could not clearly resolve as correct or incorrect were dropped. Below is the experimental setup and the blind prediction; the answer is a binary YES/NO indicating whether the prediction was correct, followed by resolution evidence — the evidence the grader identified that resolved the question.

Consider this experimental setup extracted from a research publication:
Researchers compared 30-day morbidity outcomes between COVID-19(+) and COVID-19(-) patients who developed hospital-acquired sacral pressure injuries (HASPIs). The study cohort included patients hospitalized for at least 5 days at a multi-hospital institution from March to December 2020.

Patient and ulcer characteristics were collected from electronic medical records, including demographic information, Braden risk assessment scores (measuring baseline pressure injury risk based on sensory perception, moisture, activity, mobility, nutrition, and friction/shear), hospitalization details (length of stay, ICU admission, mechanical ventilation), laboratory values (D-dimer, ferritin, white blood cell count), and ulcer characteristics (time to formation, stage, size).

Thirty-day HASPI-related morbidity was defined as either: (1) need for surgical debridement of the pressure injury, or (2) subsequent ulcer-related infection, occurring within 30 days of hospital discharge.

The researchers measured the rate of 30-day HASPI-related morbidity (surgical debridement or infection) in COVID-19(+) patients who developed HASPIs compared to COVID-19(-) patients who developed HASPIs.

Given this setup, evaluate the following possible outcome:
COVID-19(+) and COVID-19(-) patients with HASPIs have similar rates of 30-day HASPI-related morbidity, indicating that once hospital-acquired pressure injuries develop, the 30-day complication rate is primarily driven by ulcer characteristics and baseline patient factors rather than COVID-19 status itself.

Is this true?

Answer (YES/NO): YES